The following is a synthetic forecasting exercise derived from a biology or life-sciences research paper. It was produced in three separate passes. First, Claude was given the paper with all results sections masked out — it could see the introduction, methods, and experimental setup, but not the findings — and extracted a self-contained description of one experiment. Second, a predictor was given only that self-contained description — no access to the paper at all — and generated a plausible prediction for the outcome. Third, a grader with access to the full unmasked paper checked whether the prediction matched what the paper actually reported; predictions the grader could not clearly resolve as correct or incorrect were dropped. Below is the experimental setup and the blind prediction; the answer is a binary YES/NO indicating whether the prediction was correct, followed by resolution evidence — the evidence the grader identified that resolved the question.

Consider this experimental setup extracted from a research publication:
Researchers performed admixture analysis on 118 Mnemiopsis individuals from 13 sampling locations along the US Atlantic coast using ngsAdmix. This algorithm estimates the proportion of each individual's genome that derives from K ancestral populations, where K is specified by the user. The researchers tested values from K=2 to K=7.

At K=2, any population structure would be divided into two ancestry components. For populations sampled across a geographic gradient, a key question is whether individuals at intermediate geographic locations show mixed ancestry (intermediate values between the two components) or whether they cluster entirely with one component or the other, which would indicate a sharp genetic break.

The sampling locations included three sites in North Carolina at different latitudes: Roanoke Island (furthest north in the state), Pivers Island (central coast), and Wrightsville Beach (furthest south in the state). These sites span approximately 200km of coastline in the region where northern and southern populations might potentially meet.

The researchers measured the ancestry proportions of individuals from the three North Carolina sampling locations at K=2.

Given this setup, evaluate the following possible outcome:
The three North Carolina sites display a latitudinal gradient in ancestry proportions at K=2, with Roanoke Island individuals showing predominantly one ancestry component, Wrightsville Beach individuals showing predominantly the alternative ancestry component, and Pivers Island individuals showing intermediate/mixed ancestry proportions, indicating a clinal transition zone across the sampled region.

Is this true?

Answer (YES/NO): NO